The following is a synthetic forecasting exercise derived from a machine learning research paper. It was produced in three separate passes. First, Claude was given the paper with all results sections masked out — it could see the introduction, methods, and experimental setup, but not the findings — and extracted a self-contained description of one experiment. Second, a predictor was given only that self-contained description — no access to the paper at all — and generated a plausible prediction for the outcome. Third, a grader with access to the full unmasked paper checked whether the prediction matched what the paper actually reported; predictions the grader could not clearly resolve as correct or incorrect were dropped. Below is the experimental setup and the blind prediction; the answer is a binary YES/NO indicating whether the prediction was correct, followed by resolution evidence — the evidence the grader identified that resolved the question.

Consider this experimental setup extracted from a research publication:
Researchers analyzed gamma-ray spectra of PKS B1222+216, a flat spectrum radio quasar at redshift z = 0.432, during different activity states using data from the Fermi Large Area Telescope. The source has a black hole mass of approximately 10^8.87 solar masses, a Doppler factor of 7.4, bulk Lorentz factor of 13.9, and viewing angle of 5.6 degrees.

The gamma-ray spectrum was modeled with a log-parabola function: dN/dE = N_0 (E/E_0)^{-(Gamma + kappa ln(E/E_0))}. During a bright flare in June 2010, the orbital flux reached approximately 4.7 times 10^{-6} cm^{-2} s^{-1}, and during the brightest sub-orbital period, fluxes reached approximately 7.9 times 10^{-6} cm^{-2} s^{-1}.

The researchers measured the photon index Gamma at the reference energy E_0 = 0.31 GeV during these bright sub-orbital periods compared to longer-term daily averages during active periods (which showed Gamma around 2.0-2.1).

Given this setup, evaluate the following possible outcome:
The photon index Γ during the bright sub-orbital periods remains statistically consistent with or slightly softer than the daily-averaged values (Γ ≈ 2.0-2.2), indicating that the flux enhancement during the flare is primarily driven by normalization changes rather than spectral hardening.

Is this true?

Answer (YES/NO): NO